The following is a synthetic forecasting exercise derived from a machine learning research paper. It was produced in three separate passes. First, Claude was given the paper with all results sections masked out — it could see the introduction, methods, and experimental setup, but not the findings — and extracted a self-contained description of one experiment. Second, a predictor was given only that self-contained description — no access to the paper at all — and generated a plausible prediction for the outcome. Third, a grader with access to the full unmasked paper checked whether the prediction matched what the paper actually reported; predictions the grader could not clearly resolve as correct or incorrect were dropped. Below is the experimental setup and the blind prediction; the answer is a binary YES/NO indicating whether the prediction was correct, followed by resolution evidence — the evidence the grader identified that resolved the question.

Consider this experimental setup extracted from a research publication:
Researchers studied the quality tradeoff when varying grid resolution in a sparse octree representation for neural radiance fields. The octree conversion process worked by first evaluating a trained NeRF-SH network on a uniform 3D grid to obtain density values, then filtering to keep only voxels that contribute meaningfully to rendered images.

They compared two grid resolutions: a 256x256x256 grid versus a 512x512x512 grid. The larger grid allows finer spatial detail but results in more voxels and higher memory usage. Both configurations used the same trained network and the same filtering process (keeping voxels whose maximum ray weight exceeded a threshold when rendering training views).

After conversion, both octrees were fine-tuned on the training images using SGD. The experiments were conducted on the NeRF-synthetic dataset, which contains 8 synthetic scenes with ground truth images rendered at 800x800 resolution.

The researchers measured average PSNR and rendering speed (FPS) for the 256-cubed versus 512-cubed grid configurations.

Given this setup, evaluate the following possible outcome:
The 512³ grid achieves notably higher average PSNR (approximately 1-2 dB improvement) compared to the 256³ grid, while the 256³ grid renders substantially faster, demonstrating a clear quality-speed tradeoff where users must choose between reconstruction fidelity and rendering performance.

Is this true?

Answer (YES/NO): NO